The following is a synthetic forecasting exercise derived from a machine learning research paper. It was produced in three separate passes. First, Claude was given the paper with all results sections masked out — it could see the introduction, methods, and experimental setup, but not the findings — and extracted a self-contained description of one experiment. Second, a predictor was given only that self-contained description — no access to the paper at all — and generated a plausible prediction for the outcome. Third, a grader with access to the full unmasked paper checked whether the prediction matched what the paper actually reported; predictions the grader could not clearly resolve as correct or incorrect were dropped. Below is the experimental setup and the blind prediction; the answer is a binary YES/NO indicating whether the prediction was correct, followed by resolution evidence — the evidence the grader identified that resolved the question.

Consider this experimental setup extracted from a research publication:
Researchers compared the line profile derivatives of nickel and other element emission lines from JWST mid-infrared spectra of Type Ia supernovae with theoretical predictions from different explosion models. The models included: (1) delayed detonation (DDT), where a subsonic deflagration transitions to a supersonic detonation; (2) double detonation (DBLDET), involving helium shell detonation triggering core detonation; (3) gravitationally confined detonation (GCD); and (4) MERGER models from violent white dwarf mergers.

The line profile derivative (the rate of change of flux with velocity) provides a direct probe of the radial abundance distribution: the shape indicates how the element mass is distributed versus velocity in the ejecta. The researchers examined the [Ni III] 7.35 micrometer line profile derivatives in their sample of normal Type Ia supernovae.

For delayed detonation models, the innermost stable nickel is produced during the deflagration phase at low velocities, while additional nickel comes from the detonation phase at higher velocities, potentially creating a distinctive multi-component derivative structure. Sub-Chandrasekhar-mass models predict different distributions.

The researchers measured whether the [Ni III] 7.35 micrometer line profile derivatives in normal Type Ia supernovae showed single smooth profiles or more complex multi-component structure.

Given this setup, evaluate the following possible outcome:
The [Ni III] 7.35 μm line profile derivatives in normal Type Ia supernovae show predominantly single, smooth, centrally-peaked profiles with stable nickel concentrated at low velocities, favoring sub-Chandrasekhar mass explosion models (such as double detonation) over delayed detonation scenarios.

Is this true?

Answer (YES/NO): NO